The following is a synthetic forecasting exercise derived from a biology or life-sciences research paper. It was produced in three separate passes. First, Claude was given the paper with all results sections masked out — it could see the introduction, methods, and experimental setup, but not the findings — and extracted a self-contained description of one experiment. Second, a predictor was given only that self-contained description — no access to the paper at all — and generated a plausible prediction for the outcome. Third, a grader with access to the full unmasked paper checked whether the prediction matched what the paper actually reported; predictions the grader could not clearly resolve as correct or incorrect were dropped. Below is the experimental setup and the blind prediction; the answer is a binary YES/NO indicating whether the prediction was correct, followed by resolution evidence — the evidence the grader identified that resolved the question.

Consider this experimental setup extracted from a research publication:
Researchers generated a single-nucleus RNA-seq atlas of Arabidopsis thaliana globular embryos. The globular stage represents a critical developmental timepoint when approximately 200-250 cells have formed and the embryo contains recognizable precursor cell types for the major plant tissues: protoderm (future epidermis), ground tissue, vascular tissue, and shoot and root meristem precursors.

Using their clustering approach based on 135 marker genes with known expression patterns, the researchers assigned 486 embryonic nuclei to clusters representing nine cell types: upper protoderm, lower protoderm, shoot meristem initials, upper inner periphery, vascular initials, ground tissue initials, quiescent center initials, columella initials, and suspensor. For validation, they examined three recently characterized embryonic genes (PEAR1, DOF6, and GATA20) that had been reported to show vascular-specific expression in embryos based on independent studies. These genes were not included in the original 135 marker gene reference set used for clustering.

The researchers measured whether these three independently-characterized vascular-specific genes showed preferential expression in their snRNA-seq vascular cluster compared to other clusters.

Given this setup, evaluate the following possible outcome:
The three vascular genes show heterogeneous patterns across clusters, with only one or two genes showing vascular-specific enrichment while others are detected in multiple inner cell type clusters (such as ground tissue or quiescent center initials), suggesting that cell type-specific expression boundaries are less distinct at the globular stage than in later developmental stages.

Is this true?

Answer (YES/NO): NO